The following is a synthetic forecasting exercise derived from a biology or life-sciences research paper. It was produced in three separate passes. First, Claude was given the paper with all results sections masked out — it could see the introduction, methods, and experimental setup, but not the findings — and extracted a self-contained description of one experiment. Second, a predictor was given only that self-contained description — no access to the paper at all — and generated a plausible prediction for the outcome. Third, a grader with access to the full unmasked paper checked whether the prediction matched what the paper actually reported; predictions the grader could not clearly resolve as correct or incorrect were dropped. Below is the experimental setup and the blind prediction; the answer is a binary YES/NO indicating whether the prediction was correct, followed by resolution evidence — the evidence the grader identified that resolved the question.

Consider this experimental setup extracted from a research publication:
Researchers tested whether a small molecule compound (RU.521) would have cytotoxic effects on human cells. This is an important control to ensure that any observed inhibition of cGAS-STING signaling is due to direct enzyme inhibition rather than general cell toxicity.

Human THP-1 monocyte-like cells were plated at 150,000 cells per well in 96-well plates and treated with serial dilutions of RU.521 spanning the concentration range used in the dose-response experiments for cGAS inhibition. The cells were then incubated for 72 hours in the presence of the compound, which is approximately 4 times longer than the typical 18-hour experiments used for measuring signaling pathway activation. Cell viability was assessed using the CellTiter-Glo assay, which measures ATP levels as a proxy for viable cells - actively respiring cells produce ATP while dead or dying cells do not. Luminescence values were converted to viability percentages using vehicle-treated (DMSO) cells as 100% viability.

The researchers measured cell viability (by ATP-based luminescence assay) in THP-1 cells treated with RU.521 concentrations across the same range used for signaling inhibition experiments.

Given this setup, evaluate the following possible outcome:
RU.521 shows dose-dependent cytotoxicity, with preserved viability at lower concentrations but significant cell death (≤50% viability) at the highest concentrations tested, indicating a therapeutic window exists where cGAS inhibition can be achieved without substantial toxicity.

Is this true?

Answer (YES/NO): YES